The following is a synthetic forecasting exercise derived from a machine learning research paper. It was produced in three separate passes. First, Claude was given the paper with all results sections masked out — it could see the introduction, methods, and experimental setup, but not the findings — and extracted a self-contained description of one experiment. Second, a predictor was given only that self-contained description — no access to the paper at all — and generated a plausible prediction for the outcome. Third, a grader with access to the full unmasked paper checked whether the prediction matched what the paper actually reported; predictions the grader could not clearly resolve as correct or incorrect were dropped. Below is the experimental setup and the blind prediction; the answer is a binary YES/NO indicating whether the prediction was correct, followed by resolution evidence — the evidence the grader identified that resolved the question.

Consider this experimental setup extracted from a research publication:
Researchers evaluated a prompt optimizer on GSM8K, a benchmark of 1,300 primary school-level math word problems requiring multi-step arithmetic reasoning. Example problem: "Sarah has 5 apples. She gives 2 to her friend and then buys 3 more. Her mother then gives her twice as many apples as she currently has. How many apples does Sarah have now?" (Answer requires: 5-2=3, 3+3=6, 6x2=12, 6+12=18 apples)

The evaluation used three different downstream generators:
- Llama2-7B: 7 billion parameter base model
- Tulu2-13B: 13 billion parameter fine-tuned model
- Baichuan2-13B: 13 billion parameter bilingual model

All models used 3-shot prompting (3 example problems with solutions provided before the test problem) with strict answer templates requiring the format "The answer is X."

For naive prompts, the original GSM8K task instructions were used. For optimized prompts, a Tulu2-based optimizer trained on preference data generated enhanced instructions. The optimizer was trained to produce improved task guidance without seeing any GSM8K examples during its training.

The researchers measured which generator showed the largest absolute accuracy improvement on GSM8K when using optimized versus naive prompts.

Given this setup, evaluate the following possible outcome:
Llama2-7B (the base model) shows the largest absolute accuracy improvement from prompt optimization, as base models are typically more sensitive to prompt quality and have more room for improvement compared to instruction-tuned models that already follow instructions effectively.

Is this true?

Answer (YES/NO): YES